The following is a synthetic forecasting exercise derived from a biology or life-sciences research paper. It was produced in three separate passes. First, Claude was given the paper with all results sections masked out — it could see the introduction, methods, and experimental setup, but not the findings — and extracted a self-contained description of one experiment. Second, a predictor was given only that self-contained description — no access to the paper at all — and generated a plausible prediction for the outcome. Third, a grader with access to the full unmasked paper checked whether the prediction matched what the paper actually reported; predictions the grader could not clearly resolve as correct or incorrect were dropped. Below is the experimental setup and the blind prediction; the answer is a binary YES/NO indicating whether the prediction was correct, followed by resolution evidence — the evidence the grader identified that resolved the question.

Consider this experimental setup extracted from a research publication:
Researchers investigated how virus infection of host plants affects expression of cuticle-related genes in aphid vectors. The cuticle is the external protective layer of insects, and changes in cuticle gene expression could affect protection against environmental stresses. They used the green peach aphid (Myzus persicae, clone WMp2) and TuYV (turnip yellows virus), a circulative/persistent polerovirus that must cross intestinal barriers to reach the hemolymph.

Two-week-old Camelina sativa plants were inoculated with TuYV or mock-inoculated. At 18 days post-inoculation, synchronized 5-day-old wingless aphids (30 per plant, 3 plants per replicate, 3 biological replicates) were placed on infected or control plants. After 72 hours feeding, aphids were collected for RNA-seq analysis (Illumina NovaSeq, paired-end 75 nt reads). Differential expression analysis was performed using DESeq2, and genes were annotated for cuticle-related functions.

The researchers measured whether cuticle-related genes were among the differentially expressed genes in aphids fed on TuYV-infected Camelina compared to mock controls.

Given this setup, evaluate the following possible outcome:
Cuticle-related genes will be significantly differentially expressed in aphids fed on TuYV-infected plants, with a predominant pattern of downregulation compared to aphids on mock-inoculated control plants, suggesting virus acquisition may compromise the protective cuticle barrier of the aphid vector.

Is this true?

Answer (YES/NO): NO